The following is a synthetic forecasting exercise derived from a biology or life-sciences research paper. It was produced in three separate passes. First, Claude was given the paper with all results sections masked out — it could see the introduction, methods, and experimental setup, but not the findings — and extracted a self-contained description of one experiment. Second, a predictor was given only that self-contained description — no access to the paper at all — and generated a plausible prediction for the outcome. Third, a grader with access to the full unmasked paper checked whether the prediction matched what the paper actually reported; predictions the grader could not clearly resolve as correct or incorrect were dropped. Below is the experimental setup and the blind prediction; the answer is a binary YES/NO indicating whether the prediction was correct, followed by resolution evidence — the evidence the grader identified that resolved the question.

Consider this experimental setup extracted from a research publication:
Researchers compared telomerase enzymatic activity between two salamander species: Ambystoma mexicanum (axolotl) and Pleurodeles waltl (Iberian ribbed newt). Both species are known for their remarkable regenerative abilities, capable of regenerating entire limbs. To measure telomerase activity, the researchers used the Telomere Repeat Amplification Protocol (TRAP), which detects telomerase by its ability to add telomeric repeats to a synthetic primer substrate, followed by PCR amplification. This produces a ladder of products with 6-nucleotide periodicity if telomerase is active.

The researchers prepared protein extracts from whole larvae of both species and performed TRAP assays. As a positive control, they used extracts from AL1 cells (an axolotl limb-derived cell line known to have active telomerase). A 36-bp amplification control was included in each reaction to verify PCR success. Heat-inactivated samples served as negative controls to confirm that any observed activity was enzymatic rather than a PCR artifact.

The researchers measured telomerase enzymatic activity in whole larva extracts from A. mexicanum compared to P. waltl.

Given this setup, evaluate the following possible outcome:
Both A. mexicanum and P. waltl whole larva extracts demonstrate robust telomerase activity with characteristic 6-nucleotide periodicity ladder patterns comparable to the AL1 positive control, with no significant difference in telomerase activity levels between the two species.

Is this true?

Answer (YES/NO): NO